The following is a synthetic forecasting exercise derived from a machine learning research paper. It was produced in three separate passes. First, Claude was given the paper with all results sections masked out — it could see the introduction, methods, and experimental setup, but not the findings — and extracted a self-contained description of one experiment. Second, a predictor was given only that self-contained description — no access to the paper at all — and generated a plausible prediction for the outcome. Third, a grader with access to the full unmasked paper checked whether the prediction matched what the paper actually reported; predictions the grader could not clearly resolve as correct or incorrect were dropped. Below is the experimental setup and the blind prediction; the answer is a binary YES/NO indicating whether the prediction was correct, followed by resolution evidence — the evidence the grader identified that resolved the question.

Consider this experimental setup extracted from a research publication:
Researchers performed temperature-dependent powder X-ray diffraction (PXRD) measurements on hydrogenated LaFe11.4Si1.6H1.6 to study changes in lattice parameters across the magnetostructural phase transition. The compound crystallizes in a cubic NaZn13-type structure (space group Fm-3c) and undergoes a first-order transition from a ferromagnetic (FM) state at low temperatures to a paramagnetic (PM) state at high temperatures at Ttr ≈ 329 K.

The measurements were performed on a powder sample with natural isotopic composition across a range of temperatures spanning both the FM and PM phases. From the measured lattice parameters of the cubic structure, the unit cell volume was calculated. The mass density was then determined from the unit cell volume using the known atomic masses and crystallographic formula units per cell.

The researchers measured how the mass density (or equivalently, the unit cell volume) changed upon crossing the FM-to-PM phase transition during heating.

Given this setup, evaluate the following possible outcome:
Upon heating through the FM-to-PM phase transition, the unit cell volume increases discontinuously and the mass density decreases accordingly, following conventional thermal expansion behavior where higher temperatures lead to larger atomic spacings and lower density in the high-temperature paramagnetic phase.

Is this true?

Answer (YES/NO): NO